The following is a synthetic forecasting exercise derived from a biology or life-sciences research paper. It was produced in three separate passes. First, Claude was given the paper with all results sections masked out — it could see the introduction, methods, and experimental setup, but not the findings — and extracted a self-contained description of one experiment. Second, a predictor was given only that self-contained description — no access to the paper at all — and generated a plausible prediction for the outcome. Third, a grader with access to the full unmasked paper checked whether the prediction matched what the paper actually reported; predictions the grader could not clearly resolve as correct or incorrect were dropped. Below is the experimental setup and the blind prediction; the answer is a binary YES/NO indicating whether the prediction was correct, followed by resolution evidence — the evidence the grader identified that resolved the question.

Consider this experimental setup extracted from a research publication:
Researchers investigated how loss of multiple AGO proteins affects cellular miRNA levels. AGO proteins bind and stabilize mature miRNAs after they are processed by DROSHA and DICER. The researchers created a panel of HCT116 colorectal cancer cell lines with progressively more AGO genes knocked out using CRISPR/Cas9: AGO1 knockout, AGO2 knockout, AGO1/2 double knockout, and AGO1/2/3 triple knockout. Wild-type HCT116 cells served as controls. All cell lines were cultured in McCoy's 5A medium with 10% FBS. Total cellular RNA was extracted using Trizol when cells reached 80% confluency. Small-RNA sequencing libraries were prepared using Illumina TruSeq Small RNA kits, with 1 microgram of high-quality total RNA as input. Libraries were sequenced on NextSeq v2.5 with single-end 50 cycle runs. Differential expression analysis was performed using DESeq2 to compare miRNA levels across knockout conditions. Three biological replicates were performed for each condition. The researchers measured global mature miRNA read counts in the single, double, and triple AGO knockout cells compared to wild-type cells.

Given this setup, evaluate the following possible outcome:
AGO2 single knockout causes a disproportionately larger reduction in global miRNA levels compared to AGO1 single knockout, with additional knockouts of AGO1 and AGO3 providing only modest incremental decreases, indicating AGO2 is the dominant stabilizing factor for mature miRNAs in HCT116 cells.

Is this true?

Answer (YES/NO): NO